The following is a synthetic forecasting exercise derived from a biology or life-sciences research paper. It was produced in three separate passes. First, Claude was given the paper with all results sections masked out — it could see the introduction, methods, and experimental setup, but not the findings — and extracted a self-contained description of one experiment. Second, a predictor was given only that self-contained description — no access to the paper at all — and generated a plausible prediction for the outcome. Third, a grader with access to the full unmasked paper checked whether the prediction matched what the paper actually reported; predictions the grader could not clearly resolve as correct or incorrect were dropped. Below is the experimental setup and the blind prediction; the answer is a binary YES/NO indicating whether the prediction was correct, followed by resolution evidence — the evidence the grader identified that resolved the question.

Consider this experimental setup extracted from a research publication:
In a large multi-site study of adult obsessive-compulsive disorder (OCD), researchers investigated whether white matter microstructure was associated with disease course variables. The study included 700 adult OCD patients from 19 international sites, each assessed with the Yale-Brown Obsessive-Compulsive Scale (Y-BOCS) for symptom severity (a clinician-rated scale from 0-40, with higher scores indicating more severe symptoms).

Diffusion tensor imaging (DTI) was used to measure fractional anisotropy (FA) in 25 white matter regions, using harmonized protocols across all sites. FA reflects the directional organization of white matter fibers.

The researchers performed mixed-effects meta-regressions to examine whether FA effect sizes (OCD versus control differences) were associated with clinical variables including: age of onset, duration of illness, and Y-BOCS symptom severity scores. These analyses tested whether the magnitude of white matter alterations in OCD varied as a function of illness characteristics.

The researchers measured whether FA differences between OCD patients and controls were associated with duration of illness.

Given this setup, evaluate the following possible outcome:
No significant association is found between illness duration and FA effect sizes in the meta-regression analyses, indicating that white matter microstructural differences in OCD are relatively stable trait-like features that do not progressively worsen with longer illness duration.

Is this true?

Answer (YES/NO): NO